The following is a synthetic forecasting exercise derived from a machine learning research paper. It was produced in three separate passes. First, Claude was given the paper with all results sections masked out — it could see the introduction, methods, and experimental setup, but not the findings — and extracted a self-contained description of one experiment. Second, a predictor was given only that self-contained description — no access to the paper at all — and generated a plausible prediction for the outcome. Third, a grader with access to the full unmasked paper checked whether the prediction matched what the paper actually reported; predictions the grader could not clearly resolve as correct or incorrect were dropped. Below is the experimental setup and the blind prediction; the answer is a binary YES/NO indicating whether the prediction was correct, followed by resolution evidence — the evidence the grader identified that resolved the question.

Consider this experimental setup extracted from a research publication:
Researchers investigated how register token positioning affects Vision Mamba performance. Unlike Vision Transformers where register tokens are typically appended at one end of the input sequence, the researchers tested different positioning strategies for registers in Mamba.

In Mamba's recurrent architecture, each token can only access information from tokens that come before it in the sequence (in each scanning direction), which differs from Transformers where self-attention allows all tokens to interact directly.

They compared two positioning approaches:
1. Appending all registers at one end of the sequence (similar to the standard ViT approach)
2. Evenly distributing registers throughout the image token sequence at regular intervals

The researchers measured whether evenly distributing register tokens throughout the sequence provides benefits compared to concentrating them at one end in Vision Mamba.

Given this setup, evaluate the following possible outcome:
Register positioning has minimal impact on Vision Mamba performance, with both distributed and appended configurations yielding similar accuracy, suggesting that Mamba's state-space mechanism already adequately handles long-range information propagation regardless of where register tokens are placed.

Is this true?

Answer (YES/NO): NO